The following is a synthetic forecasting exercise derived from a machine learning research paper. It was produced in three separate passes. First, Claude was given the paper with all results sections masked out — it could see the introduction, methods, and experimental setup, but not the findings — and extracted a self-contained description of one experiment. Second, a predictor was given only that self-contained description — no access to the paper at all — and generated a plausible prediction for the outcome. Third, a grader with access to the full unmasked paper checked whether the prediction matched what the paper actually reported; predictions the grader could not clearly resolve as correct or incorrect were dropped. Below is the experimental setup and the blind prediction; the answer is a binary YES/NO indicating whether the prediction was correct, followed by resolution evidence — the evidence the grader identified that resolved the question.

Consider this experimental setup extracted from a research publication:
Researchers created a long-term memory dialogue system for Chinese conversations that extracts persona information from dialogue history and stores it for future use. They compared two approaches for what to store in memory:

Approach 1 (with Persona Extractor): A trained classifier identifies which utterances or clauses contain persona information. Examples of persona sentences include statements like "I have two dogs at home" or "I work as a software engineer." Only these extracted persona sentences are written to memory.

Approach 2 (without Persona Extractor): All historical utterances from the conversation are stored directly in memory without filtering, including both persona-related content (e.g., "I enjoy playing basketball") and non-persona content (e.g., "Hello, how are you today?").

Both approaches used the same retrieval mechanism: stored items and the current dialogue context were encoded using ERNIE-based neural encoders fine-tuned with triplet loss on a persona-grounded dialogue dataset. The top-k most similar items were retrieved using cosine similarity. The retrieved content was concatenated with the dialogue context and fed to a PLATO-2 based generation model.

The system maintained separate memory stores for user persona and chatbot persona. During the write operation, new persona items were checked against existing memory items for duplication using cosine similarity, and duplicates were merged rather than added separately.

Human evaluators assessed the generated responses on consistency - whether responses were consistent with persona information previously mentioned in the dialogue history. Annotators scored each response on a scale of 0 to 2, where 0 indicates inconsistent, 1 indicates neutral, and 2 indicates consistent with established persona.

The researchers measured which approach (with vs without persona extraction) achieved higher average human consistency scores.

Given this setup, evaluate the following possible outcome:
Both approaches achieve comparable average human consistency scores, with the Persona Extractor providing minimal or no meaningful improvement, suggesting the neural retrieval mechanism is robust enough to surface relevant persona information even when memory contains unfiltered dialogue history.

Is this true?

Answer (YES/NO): NO